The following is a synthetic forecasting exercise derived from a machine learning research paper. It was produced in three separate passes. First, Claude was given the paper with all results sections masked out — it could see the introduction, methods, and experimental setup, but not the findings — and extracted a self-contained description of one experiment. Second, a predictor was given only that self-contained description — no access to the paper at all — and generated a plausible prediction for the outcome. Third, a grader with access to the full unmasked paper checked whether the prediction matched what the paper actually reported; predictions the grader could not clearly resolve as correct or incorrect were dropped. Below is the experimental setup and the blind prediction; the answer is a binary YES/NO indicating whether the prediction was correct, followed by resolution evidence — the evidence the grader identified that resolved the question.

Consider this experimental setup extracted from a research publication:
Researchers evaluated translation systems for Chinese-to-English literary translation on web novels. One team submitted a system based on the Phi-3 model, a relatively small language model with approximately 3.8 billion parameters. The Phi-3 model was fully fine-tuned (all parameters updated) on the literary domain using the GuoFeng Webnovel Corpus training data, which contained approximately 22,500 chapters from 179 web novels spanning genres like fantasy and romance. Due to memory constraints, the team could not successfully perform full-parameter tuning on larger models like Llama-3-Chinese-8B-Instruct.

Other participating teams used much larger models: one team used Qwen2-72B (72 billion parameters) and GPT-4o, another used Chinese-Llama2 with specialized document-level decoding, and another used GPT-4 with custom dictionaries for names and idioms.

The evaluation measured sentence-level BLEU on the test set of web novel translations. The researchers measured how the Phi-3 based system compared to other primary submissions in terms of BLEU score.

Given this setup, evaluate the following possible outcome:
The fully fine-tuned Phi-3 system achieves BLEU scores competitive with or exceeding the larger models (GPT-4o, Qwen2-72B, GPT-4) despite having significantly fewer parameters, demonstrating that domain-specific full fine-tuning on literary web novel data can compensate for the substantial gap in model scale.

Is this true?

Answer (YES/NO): NO